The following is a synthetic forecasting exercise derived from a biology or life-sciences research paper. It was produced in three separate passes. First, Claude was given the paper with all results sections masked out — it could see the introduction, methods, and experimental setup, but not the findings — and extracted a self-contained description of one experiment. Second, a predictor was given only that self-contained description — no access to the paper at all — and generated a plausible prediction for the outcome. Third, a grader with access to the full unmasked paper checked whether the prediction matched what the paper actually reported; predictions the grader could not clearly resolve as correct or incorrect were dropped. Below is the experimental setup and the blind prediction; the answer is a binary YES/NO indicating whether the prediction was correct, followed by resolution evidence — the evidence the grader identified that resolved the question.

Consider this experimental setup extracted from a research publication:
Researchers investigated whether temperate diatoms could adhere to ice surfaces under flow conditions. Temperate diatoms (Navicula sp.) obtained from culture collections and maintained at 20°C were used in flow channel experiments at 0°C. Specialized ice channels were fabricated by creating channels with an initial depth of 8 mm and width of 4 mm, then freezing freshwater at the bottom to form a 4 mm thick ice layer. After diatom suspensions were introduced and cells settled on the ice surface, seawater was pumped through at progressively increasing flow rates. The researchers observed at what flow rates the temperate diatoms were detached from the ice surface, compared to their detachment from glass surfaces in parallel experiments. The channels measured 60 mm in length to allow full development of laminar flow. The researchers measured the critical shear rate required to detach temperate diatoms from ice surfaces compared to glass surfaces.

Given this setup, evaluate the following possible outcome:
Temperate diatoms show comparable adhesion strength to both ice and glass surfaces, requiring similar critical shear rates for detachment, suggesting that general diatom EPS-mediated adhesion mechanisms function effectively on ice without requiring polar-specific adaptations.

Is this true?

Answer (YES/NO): NO